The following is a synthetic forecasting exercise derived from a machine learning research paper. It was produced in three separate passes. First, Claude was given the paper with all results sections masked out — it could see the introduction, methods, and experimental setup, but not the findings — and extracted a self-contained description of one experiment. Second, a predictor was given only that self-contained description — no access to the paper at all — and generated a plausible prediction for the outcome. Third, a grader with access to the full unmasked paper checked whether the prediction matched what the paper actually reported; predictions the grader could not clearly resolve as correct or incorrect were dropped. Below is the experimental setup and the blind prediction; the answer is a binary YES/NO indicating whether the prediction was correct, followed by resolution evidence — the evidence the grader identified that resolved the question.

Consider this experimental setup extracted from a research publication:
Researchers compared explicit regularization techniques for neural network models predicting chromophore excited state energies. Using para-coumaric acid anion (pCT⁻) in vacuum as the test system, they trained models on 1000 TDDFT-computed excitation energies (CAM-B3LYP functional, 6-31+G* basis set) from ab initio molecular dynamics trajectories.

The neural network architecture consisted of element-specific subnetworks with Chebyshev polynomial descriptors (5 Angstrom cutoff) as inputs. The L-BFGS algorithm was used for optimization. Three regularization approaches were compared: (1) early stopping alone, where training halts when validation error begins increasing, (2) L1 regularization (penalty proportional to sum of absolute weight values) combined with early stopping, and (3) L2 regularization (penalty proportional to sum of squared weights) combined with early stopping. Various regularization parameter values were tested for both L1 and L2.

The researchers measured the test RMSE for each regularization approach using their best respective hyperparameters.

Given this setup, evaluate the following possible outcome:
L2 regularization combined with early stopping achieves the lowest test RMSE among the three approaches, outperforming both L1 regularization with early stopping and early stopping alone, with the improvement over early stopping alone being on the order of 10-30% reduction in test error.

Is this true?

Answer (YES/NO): NO